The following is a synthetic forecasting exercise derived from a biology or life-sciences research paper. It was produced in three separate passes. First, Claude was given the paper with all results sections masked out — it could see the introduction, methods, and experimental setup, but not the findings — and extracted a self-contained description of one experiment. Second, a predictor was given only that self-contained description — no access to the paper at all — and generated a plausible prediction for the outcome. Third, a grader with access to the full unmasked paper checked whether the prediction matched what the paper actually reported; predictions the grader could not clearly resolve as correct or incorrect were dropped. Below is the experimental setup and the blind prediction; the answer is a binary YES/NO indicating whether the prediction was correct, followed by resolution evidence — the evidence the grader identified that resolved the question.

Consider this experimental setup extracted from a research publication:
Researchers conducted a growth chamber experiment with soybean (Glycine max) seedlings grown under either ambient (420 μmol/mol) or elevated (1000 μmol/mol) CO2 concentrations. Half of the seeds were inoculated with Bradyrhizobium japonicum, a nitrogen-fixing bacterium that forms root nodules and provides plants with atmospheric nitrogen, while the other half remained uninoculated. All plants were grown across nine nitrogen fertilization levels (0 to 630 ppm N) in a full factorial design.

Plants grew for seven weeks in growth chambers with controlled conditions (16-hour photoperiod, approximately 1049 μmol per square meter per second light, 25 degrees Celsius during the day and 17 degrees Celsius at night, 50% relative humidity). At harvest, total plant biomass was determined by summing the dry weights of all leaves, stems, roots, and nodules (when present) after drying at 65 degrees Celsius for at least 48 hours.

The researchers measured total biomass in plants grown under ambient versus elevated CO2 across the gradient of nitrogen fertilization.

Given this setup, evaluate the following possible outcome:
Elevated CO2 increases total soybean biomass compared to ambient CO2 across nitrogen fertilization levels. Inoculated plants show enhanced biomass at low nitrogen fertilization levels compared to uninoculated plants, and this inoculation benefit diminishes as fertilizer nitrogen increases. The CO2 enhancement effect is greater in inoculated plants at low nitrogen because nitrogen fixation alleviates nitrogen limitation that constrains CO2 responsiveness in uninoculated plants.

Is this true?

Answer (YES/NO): NO